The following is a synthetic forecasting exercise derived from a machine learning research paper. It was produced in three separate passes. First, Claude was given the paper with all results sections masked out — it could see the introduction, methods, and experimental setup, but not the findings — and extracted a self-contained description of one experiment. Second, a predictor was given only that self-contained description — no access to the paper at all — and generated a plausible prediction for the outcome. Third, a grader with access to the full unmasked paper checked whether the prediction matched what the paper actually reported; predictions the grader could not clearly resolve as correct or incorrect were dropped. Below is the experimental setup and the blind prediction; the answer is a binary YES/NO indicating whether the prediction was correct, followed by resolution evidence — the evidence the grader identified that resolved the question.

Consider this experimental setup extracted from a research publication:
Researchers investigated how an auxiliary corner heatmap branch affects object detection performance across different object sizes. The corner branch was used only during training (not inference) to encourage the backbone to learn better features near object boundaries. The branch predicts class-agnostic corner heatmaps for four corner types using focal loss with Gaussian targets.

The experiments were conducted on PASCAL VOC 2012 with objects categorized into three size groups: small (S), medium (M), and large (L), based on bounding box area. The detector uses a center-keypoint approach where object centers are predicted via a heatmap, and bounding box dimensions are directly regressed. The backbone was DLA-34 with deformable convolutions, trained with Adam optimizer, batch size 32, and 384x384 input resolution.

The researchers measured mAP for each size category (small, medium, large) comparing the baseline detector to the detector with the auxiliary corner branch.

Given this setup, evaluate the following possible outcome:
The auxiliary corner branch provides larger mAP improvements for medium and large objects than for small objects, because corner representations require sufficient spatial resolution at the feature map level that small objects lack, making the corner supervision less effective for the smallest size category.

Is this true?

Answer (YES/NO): NO